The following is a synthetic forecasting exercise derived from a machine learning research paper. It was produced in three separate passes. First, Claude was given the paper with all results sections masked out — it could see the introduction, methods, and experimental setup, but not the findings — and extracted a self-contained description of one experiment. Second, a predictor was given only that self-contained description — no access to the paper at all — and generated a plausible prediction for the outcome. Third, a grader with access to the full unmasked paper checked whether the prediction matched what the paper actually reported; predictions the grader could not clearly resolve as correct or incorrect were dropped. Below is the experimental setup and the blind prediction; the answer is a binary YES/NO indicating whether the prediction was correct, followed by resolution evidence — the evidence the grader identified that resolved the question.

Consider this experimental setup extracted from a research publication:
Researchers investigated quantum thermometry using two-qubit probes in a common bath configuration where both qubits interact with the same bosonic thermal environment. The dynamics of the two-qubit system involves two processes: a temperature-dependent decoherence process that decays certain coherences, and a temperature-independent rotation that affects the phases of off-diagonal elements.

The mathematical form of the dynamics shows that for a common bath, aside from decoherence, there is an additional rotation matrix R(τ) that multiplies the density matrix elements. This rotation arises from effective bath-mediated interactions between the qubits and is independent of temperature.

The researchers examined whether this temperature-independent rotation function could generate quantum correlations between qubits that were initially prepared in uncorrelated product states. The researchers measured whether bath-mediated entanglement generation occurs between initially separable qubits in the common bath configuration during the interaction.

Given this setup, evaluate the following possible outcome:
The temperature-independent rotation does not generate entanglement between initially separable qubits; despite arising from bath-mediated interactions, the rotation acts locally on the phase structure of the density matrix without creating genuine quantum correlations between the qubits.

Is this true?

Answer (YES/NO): NO